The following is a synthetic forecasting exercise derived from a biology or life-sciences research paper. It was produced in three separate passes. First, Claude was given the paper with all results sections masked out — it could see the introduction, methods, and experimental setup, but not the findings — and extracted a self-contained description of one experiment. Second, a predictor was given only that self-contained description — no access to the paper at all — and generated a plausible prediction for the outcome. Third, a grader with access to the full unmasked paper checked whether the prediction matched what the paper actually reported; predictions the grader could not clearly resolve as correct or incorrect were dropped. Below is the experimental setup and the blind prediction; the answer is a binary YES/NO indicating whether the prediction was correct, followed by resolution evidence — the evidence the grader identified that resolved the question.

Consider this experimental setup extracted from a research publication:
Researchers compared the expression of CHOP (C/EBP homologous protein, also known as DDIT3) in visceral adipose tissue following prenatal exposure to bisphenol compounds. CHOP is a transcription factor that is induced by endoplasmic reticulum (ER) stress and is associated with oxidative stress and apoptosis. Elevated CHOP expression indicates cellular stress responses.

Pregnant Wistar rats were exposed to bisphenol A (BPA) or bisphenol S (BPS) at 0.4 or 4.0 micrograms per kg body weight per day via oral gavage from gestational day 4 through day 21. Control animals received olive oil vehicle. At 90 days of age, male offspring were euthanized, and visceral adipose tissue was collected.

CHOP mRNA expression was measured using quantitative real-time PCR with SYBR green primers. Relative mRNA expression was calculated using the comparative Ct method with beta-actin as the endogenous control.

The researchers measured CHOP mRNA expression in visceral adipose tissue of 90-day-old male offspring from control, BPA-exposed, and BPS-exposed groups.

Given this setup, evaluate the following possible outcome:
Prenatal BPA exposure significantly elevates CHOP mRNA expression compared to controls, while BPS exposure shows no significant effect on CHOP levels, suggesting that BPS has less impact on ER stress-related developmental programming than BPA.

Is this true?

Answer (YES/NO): NO